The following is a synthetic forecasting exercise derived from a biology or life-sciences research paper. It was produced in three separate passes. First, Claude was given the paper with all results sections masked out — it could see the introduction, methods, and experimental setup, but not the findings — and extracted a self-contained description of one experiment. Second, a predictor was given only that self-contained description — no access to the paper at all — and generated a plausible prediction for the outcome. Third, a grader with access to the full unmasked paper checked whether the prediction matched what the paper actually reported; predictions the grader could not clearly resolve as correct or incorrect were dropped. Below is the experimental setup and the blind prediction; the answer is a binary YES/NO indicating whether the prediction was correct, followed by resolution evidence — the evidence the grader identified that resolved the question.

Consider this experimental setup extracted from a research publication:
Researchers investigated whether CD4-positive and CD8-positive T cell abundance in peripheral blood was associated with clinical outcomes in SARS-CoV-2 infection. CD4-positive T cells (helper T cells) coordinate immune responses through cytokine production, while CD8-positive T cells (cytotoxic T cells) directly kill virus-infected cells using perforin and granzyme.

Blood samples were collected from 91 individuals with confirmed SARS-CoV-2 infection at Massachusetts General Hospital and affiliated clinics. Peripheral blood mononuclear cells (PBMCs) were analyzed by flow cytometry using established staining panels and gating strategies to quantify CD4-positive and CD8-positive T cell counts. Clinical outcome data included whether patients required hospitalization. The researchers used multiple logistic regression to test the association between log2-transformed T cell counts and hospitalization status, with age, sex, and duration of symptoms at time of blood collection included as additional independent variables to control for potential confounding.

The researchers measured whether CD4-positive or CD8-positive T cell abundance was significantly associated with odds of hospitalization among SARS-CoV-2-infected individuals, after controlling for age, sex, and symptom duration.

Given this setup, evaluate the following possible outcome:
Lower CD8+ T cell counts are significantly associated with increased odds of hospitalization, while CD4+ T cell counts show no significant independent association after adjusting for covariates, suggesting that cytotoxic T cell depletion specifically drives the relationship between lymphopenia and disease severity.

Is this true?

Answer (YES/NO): NO